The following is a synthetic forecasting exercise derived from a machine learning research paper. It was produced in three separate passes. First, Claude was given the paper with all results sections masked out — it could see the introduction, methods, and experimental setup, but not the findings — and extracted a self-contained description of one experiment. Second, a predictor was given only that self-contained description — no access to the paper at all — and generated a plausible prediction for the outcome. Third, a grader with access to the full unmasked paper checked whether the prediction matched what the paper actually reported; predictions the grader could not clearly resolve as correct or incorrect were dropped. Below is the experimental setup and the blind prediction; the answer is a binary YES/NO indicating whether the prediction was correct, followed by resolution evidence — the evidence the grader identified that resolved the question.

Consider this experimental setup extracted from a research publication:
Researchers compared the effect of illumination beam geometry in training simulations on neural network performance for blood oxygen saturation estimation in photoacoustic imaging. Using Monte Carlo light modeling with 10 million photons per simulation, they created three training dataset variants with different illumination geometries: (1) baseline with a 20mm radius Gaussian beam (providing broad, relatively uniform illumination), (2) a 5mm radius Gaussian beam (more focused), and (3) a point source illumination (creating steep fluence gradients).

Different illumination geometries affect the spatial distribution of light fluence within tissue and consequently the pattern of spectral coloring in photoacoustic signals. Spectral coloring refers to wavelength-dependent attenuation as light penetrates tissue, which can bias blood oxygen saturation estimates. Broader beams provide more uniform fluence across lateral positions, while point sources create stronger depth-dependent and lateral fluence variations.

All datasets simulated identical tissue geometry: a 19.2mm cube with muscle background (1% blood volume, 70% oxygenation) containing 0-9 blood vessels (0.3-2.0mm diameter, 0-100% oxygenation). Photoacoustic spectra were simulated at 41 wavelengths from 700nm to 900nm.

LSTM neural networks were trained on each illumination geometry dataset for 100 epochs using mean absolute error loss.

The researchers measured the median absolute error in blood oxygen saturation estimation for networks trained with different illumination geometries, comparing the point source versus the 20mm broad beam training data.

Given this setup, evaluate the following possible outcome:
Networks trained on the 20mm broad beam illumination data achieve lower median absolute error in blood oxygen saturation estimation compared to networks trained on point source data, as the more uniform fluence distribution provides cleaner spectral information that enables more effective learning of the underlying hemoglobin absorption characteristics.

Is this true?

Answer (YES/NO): YES